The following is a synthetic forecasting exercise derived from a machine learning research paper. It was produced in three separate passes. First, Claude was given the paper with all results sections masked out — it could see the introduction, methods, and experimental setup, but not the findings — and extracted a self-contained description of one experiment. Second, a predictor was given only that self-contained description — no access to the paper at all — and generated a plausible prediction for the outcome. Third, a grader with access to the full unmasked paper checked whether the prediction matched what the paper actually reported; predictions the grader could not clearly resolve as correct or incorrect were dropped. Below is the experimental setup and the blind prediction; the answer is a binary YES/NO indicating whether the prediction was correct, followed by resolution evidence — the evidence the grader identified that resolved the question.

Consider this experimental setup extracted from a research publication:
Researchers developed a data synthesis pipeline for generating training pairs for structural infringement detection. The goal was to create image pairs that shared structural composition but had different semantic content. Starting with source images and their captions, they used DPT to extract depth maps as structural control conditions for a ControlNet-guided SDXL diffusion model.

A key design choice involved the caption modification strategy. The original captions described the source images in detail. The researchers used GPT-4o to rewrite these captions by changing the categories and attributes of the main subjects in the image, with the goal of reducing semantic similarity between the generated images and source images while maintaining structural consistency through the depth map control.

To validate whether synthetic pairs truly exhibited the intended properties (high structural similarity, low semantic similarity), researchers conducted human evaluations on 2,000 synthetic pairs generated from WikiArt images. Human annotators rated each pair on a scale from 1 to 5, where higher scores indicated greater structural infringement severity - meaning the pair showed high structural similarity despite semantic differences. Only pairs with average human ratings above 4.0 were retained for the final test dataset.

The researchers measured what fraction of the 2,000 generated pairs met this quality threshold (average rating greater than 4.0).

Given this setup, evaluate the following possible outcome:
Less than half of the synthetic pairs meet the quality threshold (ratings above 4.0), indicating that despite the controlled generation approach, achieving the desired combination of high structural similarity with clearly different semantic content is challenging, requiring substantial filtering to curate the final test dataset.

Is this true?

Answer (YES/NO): YES